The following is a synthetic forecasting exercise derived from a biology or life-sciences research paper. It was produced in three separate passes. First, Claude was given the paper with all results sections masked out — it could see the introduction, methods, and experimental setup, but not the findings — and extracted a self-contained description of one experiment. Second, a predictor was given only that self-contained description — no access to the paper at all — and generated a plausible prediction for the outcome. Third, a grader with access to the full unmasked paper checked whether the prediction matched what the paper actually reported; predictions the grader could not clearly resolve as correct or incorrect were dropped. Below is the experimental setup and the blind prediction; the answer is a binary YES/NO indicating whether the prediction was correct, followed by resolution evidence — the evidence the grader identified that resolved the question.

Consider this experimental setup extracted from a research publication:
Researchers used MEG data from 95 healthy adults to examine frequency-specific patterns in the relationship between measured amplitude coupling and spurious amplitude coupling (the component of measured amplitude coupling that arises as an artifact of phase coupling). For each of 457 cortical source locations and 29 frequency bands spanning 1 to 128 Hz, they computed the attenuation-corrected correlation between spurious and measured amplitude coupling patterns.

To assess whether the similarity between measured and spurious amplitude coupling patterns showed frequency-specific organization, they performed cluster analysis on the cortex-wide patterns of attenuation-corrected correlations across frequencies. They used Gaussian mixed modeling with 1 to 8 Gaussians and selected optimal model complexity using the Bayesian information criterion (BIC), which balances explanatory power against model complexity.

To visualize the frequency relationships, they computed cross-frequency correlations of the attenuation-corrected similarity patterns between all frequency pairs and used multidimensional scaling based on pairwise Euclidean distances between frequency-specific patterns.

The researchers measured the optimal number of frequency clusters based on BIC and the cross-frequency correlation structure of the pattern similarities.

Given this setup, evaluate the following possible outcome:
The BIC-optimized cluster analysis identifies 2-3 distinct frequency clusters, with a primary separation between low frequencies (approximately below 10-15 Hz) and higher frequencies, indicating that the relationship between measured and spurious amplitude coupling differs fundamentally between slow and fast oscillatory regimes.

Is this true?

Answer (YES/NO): NO